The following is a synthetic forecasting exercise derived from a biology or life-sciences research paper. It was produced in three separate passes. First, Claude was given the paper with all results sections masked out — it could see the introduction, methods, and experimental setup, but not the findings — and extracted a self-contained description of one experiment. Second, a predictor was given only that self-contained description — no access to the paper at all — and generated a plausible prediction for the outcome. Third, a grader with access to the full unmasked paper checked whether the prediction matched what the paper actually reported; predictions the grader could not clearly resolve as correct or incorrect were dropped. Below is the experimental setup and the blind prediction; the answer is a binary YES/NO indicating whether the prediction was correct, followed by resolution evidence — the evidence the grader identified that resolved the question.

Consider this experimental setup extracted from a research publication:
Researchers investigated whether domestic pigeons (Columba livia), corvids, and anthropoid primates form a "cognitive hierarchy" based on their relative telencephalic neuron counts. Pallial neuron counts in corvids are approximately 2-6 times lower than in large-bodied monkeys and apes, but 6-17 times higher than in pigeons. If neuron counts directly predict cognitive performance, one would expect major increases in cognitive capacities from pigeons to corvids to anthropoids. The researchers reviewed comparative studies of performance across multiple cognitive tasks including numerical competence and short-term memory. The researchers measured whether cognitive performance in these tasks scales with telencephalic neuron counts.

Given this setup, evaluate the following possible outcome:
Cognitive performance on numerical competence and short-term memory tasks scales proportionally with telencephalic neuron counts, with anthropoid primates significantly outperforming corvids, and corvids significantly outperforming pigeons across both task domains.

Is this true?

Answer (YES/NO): NO